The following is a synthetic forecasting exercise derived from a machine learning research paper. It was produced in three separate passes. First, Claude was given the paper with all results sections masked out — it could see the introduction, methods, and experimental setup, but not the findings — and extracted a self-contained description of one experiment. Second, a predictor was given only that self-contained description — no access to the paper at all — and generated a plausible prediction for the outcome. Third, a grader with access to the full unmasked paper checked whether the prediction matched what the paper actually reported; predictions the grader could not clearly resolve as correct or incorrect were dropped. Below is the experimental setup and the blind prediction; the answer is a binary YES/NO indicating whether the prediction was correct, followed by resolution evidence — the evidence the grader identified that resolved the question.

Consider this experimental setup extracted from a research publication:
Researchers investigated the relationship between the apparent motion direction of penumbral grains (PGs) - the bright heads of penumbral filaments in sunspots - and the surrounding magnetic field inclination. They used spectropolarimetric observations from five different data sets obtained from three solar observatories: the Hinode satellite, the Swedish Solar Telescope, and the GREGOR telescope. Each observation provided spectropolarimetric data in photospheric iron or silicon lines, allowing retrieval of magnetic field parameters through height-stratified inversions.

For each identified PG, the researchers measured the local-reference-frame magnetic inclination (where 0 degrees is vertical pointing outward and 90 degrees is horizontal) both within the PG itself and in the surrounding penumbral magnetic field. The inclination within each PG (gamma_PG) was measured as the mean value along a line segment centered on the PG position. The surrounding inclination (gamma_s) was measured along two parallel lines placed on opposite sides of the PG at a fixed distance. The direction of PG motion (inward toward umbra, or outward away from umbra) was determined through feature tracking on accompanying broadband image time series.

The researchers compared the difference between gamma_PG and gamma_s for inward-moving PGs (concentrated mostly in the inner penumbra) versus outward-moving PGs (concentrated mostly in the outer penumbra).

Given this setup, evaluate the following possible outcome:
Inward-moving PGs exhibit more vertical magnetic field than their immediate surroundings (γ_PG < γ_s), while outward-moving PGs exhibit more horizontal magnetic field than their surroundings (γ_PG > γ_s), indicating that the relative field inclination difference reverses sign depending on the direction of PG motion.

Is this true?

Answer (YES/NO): NO